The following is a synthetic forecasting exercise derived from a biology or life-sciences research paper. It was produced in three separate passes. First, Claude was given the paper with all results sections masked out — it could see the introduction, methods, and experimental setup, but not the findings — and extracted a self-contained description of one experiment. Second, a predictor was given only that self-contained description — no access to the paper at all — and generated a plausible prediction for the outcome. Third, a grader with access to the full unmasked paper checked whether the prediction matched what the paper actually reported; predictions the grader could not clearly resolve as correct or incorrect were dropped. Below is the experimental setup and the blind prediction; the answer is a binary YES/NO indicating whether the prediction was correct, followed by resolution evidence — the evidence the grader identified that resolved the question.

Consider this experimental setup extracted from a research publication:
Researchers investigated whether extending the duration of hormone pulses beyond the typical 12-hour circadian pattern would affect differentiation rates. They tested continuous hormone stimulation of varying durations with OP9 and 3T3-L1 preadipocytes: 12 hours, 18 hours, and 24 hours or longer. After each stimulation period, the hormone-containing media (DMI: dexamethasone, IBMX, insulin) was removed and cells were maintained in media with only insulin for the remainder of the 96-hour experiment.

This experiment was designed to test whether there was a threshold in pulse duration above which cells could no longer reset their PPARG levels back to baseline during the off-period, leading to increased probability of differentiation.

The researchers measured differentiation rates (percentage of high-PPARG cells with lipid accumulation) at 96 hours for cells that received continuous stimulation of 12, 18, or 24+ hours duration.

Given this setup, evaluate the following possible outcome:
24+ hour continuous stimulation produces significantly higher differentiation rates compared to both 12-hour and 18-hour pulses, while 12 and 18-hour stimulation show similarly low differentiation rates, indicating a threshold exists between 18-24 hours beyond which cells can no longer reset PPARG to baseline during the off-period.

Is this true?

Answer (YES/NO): NO